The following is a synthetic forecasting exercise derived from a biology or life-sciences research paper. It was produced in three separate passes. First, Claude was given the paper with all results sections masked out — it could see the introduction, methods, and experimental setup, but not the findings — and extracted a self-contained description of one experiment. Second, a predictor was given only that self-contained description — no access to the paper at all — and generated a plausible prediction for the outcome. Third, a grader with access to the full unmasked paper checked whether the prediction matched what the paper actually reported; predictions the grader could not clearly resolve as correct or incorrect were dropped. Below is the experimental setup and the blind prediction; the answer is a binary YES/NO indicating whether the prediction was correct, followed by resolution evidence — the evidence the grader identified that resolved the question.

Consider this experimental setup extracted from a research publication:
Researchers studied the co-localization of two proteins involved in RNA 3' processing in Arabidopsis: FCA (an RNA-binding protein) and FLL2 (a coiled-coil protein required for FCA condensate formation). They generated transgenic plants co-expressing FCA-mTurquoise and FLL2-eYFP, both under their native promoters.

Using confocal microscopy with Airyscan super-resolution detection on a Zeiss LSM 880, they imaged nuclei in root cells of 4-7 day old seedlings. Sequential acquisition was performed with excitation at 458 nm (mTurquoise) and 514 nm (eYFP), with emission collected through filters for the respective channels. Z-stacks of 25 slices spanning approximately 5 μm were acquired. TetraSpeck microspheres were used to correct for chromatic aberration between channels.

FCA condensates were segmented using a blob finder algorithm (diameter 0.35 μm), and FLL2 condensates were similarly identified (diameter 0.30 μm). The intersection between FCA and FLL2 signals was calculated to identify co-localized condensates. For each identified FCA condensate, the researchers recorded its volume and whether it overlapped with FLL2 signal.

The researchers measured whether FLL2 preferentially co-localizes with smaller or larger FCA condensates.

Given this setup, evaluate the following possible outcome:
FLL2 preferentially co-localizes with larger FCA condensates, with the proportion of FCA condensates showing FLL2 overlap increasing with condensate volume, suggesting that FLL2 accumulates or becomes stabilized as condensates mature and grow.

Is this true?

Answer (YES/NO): YES